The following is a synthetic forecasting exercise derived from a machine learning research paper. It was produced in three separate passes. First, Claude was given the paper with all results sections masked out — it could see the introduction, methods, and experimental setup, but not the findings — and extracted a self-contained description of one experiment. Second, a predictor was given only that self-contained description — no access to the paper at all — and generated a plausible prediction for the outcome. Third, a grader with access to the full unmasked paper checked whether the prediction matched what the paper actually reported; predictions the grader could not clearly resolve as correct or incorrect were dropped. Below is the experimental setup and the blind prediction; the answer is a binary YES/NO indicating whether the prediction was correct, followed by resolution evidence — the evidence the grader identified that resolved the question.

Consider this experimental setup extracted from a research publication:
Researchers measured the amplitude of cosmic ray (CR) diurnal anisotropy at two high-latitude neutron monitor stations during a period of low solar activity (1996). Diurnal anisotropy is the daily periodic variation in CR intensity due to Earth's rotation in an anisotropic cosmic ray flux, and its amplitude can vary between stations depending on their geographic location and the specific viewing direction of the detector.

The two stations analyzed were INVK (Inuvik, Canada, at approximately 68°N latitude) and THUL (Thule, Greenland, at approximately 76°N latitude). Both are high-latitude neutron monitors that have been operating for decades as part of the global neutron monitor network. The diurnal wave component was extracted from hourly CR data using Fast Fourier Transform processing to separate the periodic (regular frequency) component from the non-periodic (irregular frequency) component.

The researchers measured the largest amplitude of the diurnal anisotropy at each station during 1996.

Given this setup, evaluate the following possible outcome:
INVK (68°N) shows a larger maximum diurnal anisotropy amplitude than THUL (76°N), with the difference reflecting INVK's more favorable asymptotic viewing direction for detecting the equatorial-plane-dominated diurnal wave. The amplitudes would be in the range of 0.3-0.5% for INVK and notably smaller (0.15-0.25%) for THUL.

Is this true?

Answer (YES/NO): NO